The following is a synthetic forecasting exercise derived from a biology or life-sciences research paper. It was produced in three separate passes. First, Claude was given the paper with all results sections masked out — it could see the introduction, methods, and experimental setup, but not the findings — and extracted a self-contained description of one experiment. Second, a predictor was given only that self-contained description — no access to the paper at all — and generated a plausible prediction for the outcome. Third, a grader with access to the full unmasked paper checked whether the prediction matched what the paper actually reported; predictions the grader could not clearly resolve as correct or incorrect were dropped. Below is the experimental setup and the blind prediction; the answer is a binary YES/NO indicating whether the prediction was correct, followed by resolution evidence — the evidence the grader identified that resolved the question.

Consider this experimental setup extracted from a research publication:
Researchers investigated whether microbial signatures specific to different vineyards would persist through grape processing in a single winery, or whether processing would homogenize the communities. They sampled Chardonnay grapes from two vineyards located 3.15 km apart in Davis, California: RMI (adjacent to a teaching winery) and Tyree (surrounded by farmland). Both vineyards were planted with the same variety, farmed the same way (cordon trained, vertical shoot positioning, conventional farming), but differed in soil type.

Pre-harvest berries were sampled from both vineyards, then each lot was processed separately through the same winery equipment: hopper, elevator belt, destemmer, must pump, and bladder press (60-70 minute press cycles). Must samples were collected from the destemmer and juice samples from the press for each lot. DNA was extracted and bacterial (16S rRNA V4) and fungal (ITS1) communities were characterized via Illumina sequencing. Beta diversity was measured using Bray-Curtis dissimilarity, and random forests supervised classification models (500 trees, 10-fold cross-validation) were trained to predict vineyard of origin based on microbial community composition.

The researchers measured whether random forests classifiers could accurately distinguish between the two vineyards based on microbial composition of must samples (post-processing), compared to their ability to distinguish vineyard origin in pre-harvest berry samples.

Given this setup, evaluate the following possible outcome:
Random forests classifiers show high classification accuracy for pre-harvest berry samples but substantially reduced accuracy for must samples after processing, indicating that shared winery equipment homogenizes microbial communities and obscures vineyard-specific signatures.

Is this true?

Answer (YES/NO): NO